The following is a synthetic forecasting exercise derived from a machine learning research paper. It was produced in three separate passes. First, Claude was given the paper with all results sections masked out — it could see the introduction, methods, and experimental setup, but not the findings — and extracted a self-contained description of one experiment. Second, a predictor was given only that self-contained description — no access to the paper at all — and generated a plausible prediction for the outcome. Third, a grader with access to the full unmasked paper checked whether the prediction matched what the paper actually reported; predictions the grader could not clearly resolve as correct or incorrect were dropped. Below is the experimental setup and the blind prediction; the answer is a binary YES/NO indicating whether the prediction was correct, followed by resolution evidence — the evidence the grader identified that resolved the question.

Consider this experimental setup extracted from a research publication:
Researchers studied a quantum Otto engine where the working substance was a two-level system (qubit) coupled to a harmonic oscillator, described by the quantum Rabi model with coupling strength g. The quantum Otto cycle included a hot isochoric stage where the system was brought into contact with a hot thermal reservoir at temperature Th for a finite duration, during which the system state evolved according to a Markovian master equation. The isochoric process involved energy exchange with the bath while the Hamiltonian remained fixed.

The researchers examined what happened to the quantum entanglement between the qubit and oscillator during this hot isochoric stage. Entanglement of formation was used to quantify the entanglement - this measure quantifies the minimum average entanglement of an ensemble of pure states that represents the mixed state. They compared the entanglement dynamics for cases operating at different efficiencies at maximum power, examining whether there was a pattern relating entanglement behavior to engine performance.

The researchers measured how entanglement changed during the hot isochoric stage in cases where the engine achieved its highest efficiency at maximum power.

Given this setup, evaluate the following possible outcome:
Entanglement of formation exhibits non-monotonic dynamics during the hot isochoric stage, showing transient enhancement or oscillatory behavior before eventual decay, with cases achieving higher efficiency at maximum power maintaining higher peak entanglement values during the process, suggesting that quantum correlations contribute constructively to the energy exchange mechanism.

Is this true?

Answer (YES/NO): NO